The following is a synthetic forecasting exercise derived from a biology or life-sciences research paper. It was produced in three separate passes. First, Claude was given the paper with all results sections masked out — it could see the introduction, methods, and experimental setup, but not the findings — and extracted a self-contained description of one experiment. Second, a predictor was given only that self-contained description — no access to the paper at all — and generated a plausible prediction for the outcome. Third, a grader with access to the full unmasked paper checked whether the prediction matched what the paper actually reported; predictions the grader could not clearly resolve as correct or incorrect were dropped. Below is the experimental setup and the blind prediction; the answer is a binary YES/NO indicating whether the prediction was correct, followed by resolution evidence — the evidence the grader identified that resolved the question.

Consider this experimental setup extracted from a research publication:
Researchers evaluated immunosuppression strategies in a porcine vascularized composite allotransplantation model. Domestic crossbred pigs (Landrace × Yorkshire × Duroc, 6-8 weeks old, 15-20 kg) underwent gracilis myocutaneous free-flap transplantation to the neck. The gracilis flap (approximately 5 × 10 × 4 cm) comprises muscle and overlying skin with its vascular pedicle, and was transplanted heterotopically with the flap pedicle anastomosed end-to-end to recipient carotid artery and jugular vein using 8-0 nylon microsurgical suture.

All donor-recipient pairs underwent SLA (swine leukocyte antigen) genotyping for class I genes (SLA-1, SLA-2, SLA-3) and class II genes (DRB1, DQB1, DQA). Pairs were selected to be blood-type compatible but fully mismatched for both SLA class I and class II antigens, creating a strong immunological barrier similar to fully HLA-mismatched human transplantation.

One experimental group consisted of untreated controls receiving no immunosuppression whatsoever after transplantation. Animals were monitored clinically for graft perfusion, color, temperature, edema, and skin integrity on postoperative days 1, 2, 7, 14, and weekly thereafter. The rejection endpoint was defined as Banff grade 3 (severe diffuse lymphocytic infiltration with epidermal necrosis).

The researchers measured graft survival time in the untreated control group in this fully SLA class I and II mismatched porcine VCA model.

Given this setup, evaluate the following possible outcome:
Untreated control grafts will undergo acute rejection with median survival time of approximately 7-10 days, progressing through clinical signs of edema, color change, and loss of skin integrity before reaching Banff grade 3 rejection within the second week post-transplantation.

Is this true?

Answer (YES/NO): NO